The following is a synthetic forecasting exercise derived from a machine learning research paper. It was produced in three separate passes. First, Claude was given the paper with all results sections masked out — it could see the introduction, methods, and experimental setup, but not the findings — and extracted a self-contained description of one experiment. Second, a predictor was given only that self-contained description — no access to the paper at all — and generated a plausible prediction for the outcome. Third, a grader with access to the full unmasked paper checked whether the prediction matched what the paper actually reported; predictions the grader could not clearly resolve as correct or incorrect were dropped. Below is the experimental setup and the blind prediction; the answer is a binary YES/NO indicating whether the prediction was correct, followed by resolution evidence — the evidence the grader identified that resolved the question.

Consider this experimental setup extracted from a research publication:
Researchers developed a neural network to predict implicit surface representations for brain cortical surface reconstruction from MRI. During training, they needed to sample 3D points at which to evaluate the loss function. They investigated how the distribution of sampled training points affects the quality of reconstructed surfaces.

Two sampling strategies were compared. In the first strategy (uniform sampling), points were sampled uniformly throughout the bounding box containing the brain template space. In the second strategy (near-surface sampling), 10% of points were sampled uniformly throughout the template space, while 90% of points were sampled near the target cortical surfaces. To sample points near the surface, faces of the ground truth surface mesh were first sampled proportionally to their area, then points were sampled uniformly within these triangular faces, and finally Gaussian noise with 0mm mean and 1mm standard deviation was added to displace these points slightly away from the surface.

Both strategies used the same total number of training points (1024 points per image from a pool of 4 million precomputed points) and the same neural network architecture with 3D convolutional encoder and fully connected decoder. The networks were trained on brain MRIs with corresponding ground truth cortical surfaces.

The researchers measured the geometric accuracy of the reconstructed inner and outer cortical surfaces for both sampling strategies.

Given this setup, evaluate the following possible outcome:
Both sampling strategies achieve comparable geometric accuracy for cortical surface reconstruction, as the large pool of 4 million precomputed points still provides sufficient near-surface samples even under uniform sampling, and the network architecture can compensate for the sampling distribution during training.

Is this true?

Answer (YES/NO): NO